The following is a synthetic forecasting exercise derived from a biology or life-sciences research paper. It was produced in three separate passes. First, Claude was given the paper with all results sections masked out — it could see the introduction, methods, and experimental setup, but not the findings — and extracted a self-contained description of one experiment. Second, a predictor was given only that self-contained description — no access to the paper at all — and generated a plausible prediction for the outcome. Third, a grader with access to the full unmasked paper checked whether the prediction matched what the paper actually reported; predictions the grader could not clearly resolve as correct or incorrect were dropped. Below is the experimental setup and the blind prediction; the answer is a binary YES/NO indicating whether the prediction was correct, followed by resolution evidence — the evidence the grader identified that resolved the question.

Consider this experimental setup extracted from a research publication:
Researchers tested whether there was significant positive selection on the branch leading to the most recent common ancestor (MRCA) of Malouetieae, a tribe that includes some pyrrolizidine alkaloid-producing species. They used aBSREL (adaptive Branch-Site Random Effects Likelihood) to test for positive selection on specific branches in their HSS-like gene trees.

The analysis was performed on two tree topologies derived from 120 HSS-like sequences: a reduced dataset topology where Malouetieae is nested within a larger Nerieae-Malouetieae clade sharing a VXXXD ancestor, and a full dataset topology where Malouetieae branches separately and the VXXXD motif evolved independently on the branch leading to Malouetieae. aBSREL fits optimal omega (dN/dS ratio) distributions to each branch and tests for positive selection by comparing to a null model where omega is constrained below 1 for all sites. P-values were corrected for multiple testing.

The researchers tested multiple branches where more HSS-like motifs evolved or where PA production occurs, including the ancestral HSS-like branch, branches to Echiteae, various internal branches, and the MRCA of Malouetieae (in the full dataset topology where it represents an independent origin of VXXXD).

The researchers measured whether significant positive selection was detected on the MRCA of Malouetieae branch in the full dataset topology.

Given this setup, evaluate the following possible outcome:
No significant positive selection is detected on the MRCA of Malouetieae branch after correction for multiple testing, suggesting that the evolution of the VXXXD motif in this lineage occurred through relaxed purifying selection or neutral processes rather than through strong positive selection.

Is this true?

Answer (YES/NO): NO